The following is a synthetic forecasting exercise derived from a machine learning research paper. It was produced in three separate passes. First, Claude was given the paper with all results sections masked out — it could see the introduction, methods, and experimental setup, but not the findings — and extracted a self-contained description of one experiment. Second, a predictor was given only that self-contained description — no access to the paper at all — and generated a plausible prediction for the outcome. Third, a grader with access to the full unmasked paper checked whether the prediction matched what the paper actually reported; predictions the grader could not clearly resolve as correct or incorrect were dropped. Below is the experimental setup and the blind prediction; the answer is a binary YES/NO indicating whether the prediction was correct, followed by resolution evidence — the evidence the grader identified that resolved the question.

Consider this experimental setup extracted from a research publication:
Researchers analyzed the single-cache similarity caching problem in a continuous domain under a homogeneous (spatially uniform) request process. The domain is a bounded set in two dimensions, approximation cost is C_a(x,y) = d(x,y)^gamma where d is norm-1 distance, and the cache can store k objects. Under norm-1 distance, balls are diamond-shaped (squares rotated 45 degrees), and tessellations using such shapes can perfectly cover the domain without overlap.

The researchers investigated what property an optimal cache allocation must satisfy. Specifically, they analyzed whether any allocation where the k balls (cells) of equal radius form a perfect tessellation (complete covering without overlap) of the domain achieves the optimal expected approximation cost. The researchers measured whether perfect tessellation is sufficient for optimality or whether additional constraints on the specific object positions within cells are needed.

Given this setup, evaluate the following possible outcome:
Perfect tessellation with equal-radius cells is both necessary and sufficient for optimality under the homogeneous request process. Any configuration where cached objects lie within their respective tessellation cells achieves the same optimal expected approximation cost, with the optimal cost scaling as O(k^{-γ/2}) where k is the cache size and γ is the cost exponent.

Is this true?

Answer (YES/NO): NO